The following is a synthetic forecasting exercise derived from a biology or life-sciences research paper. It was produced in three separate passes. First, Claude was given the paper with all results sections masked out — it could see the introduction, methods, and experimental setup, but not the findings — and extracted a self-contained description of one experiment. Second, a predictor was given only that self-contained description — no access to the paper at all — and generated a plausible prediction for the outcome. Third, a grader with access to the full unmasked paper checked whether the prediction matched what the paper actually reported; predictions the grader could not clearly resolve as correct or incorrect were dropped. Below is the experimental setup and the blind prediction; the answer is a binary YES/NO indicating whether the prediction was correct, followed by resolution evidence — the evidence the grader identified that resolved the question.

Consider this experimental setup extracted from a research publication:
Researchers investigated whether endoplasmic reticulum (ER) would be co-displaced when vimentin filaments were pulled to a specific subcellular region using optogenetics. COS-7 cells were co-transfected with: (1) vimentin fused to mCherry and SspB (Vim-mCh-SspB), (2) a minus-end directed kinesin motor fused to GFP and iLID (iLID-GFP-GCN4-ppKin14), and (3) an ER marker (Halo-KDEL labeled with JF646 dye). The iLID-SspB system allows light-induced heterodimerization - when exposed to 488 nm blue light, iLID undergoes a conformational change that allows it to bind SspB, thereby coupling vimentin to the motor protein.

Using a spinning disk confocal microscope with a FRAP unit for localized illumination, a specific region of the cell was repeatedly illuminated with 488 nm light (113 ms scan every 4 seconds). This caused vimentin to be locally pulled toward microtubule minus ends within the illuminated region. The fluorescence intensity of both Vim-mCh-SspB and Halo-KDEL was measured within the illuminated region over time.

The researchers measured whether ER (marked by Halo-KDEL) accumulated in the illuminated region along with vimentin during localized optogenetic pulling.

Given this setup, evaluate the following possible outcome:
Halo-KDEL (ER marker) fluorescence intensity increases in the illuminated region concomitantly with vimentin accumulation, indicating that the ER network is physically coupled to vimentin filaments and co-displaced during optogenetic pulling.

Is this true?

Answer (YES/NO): NO